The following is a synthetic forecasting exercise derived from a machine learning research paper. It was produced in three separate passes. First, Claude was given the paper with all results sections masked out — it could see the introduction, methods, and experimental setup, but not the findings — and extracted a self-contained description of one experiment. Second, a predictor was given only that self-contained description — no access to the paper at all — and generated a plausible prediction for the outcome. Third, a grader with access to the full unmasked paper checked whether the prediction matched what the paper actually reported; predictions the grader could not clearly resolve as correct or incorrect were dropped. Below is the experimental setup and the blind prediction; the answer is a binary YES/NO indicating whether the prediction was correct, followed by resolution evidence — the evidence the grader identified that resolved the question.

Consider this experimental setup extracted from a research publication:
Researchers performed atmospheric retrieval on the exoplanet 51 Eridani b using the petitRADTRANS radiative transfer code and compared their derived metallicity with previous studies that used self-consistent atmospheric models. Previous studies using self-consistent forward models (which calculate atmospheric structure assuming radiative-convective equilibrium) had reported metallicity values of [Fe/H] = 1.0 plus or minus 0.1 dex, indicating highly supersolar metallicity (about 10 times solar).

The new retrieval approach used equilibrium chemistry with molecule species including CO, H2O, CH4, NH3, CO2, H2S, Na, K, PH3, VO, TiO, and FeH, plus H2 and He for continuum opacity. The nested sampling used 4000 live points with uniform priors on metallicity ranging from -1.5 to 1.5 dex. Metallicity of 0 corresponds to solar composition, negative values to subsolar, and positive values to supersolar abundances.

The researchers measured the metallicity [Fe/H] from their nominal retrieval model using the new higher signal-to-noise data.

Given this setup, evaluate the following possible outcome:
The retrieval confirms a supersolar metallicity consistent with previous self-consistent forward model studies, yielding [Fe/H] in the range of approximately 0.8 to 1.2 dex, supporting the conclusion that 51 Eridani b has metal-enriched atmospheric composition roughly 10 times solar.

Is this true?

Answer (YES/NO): NO